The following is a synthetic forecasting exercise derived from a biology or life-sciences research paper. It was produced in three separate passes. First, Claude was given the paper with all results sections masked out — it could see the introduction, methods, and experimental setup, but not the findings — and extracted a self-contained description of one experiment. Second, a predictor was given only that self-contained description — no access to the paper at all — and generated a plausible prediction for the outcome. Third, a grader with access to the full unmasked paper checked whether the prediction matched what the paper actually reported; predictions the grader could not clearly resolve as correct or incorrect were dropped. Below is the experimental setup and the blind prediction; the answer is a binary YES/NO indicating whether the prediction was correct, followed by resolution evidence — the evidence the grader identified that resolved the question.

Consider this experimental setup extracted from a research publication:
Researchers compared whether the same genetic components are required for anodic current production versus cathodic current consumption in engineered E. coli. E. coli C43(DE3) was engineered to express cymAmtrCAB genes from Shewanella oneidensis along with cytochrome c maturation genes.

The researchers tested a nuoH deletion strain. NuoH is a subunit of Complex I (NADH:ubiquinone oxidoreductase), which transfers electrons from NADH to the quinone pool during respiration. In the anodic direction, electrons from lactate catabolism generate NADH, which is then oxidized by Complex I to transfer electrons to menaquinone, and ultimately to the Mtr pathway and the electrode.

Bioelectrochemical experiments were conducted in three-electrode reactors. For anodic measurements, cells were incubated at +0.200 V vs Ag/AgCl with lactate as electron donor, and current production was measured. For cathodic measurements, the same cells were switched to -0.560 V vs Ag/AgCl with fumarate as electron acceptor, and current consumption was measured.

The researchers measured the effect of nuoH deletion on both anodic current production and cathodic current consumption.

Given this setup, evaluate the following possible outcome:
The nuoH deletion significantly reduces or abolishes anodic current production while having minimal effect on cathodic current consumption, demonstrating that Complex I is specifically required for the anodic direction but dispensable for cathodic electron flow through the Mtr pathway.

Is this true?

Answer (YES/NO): NO